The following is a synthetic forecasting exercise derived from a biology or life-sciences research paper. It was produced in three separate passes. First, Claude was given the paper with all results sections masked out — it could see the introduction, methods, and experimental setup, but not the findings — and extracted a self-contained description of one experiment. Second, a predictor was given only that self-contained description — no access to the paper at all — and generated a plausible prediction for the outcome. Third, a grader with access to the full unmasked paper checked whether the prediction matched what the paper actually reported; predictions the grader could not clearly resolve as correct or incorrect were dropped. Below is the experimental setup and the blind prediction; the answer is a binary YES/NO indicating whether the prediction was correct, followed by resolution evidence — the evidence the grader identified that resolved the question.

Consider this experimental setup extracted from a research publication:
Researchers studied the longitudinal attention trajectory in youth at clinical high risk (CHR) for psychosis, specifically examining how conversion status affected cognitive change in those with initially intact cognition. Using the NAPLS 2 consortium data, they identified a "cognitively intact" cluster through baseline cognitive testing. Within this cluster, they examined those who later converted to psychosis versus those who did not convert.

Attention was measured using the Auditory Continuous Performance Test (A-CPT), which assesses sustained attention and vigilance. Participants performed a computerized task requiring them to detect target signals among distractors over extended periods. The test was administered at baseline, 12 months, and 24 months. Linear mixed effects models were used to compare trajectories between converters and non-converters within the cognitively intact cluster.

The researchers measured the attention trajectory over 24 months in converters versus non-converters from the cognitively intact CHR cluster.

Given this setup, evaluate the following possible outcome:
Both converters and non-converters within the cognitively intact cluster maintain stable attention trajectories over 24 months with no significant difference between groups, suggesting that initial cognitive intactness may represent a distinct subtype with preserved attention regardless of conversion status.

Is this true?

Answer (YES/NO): NO